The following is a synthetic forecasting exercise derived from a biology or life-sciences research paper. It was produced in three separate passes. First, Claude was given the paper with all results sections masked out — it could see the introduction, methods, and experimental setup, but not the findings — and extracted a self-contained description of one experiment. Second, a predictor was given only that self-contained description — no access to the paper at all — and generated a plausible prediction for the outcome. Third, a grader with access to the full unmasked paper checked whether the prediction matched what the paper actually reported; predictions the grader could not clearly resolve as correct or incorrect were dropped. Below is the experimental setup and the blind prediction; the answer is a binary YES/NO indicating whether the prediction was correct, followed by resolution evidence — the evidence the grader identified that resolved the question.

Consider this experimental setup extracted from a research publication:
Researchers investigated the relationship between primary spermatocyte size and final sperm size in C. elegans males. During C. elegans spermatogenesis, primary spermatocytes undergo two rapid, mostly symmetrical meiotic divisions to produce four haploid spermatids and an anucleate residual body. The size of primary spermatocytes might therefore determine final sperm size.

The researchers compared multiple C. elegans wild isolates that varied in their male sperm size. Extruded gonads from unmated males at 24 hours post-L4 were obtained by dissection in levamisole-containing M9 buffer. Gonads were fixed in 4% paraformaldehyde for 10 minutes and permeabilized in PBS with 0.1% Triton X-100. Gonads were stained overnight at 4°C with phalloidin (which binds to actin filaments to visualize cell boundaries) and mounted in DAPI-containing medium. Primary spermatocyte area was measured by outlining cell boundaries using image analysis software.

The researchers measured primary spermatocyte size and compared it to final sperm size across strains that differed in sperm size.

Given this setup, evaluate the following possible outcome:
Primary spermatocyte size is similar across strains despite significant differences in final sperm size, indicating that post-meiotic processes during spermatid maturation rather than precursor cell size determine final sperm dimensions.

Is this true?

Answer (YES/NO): NO